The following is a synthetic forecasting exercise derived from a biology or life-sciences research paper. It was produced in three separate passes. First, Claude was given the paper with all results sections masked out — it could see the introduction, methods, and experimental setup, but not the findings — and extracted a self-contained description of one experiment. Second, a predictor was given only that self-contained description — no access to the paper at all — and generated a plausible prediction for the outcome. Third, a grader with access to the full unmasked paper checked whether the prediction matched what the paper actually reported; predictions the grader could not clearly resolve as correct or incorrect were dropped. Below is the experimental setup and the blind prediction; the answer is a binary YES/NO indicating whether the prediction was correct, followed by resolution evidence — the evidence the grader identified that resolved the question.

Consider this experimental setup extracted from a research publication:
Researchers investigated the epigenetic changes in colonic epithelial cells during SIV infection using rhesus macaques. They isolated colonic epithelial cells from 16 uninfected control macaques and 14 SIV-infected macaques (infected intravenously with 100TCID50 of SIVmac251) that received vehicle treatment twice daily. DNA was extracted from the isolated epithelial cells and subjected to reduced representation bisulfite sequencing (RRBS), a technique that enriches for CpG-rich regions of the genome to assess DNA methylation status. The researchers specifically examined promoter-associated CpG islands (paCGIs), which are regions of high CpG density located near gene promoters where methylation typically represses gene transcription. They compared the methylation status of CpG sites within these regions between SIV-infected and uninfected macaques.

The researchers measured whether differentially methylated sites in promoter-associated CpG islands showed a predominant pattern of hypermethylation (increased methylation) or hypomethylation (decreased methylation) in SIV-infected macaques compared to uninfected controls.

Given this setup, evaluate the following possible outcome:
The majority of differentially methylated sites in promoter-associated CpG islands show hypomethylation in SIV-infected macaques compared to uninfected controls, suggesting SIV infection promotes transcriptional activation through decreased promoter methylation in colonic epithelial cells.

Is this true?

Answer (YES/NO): YES